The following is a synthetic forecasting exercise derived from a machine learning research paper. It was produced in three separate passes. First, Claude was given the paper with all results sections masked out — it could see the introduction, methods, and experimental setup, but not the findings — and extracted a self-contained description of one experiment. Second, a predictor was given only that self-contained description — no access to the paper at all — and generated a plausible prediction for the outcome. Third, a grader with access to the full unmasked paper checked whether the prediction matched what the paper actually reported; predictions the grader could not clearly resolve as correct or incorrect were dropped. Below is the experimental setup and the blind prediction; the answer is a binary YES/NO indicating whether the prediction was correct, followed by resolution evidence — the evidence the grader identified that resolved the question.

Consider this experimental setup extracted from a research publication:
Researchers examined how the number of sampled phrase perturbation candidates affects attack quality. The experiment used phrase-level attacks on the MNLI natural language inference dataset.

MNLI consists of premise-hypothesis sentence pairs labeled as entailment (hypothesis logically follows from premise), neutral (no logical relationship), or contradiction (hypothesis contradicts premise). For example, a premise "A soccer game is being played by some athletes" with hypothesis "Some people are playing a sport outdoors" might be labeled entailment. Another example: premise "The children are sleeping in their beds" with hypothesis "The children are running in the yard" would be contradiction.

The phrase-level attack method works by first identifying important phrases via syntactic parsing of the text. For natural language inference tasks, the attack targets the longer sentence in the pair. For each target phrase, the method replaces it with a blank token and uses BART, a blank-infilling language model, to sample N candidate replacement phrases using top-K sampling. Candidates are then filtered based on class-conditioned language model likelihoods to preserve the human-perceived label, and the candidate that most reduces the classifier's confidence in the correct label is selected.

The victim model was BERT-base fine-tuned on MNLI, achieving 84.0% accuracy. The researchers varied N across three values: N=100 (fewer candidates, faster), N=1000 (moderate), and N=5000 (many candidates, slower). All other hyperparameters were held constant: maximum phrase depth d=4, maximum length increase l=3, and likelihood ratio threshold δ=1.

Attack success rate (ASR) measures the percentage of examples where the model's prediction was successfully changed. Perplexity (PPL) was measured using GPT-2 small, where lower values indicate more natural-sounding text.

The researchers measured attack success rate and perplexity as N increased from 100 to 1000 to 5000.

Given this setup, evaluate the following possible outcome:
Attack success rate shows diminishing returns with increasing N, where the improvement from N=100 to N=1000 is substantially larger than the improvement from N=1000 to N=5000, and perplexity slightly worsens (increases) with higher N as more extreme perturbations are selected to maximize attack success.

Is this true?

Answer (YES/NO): YES